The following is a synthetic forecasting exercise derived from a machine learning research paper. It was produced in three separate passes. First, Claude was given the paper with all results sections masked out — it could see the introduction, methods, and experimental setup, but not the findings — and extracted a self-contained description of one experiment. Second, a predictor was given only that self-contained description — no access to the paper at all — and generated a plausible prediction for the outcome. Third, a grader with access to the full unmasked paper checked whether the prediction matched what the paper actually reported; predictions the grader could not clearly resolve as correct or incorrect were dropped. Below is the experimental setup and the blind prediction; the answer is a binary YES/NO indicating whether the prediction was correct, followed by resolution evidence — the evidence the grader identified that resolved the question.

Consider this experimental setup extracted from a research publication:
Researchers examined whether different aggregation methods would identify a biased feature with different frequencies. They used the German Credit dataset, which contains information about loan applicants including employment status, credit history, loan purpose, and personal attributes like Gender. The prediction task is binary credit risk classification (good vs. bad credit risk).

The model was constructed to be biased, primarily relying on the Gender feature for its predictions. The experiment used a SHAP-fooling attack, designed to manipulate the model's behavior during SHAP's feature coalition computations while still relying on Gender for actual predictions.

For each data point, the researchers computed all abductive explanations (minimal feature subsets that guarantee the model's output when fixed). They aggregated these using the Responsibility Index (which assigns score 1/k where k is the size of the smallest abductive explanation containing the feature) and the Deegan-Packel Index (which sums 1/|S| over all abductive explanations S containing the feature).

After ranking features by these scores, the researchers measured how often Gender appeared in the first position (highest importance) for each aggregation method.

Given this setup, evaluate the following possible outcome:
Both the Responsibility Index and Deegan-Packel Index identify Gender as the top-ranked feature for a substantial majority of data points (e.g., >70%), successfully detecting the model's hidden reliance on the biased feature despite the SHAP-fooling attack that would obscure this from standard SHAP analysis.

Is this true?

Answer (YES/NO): YES